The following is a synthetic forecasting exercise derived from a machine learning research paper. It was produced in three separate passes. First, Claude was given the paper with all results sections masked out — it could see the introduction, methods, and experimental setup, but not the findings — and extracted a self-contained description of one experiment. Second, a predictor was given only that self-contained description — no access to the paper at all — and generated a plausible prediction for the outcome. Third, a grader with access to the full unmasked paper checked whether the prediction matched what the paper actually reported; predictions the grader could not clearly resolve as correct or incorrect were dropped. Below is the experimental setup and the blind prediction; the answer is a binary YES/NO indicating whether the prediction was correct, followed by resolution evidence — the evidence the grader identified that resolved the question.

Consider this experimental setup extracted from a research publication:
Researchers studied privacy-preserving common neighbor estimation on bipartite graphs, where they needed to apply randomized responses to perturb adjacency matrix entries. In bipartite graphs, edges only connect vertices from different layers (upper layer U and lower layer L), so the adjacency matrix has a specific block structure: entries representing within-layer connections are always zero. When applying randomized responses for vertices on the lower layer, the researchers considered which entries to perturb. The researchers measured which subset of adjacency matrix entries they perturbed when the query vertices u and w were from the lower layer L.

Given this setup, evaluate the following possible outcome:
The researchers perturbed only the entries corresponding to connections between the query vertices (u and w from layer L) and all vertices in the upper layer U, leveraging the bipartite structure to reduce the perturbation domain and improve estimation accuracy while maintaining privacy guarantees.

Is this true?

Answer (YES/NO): YES